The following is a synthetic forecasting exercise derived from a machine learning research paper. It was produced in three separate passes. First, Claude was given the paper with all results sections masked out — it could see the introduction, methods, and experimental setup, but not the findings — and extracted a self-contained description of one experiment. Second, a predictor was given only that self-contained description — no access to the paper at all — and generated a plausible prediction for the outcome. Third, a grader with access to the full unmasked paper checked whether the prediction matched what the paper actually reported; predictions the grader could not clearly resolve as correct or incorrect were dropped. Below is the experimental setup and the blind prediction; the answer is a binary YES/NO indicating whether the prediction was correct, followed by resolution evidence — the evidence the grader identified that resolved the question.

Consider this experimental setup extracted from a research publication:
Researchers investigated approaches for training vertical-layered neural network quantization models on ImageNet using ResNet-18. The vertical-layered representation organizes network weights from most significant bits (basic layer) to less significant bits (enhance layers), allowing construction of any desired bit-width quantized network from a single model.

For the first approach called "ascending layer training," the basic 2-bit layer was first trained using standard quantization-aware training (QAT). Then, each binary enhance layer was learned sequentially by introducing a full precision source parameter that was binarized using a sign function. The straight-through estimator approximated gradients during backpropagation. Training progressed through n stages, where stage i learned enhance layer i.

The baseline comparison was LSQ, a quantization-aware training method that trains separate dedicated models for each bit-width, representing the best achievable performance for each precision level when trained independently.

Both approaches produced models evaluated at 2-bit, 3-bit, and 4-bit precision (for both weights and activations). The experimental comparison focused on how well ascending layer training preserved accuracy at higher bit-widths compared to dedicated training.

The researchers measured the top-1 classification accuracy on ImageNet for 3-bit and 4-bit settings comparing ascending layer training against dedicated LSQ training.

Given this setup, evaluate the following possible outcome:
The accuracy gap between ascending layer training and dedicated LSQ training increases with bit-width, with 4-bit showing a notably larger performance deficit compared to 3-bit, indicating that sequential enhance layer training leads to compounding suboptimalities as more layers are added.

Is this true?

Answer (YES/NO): YES